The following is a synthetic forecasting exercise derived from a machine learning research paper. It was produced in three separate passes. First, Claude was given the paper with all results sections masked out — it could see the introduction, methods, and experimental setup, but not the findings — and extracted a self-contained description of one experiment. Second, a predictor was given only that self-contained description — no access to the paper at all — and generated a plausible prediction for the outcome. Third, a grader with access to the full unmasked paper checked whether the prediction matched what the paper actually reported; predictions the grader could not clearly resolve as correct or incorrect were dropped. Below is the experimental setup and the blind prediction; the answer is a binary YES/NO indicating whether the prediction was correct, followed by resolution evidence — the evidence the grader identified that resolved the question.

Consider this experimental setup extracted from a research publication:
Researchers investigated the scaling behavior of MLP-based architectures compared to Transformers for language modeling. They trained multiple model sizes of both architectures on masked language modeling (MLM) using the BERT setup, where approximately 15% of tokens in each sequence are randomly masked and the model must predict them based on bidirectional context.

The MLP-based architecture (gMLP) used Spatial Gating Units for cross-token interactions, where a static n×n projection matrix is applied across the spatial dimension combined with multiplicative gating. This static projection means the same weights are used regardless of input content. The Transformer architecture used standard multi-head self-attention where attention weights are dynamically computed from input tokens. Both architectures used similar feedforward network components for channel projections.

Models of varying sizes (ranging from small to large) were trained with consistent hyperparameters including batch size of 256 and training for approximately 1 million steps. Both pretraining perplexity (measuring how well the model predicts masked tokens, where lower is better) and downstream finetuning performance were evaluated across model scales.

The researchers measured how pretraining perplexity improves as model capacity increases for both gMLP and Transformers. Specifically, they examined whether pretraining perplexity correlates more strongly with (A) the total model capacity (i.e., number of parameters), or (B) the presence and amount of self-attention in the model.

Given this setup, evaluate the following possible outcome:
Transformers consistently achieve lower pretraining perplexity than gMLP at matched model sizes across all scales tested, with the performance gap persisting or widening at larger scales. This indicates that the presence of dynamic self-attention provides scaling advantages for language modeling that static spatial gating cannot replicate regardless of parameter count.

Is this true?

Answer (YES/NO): NO